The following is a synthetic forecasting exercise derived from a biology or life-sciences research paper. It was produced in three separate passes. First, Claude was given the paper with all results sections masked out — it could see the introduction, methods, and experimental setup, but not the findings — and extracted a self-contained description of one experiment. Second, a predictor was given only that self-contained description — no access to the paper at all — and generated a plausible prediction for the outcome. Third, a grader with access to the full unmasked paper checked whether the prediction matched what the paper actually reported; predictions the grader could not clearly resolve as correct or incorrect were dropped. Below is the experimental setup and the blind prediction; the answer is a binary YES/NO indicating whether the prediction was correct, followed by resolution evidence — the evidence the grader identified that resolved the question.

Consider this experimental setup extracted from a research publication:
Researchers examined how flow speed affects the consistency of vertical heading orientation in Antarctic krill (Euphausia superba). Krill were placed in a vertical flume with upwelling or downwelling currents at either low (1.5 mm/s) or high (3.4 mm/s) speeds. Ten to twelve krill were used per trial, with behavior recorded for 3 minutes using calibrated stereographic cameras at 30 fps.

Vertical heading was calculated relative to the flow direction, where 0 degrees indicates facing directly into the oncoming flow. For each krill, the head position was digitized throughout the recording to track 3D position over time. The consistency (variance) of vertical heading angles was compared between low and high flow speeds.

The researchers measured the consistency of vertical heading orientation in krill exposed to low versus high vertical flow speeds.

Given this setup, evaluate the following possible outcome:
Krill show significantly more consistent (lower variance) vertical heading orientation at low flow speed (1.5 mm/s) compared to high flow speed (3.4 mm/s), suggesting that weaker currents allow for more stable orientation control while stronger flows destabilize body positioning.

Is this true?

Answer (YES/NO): YES